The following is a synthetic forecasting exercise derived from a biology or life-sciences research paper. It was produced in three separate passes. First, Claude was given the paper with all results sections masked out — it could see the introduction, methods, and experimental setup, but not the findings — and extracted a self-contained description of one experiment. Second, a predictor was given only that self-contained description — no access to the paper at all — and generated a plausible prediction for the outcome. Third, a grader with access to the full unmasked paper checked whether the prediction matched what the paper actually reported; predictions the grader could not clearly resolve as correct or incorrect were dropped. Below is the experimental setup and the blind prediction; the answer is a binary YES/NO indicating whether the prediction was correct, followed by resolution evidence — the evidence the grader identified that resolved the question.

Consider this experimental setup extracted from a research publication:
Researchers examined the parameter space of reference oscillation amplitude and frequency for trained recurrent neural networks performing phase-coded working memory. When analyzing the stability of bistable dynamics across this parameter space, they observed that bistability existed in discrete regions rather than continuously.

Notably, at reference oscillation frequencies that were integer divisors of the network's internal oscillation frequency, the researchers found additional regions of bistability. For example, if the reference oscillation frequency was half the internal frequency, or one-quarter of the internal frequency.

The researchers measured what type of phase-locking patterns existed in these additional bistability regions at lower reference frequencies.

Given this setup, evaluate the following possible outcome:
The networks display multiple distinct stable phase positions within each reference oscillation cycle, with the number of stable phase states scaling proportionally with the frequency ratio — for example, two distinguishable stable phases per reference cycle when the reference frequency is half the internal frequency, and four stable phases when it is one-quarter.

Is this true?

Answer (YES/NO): NO